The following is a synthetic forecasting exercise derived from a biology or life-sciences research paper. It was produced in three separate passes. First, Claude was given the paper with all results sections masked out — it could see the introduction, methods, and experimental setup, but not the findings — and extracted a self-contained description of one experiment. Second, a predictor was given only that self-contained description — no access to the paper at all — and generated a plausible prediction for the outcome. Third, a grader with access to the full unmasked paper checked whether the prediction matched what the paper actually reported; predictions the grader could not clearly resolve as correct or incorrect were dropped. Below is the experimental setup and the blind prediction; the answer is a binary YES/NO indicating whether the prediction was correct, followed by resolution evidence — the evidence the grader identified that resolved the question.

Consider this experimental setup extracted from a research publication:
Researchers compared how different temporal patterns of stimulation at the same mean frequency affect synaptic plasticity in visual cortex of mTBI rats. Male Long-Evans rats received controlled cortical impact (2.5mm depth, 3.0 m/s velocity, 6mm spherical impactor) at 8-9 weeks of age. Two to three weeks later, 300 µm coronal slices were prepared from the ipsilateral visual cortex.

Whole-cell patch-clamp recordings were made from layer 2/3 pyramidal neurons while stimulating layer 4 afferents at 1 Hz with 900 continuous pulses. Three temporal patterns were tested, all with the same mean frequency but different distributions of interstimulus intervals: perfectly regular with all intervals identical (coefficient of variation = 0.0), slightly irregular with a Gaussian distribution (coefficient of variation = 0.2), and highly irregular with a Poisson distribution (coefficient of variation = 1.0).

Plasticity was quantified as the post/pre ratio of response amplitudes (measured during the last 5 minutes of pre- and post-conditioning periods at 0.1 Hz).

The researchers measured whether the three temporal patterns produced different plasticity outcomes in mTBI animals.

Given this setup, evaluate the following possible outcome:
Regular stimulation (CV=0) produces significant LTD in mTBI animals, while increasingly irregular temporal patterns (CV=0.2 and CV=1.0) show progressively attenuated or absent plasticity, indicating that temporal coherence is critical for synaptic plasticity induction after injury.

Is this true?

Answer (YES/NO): NO